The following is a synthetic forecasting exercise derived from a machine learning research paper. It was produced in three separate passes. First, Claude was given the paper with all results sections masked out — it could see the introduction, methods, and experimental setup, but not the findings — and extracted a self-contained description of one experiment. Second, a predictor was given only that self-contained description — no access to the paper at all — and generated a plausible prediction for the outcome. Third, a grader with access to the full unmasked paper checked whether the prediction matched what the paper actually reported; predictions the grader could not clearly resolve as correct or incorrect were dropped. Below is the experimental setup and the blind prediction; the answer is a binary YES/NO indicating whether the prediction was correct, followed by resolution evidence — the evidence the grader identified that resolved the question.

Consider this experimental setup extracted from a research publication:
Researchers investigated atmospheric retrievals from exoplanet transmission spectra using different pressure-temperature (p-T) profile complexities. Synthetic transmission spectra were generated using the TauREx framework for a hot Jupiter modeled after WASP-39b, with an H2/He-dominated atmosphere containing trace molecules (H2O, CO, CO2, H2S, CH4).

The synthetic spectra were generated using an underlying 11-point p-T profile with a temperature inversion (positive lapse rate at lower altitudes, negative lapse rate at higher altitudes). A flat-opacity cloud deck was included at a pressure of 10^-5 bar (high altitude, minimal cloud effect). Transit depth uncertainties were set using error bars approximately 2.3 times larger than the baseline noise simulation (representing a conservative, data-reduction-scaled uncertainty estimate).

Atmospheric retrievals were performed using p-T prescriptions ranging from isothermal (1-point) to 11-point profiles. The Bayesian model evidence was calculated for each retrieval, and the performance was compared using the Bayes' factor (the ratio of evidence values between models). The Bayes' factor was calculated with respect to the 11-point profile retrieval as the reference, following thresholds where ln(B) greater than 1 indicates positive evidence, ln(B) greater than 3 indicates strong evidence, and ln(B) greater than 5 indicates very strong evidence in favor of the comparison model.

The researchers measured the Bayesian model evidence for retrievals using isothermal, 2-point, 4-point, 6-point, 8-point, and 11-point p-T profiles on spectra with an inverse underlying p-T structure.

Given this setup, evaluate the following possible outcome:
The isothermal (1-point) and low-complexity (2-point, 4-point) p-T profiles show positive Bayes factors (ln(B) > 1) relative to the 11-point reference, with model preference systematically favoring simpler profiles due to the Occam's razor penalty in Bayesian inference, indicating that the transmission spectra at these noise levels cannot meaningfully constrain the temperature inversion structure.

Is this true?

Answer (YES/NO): NO